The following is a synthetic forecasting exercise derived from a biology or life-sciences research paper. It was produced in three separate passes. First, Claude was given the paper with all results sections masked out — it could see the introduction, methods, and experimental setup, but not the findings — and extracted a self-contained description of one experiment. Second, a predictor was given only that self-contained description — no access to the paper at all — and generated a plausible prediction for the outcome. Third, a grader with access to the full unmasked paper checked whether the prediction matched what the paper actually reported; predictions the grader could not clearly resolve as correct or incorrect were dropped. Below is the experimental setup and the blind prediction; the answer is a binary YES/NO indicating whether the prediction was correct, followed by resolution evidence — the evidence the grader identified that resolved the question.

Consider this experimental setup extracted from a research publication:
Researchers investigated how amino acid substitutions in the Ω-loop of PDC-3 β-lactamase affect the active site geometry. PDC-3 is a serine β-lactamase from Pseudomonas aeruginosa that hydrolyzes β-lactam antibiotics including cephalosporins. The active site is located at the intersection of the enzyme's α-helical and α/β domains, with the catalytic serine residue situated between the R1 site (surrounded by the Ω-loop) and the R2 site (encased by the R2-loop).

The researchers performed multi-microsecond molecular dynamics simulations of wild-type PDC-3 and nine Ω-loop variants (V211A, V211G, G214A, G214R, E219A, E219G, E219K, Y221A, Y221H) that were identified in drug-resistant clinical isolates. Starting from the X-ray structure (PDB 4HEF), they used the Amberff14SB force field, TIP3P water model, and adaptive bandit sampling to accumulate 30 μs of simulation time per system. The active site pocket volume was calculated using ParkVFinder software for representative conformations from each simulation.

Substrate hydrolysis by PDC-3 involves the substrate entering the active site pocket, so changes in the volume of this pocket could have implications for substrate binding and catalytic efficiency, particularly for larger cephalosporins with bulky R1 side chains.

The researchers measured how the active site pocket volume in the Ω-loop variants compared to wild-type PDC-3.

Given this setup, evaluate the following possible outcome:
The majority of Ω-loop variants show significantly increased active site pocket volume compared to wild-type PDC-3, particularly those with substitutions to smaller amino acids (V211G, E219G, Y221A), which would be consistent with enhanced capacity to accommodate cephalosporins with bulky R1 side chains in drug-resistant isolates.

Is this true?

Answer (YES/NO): NO